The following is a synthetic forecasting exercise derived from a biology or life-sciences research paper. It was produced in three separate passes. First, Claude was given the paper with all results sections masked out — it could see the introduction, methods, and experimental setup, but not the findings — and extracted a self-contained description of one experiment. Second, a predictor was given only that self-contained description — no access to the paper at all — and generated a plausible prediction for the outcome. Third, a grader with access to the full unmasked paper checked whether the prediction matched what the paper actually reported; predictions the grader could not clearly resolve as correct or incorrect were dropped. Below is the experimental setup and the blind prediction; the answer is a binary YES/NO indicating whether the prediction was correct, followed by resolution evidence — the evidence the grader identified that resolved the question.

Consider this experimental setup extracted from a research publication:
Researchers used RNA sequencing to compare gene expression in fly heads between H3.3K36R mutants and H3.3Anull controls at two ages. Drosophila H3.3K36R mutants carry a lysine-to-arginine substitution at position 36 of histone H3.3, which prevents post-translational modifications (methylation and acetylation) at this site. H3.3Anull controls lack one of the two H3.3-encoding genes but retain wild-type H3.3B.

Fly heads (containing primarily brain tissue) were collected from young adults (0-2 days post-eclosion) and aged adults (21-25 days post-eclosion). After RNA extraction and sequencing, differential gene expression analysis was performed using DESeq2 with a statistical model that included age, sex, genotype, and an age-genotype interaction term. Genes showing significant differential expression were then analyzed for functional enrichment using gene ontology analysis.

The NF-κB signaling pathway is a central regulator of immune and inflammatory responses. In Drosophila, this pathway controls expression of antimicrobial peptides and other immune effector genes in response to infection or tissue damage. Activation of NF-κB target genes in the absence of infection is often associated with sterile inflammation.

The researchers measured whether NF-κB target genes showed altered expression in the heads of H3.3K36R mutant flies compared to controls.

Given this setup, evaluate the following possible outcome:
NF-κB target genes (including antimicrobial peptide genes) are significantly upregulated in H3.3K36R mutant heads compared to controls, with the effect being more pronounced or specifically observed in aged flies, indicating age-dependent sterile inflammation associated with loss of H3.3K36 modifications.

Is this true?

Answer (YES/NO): YES